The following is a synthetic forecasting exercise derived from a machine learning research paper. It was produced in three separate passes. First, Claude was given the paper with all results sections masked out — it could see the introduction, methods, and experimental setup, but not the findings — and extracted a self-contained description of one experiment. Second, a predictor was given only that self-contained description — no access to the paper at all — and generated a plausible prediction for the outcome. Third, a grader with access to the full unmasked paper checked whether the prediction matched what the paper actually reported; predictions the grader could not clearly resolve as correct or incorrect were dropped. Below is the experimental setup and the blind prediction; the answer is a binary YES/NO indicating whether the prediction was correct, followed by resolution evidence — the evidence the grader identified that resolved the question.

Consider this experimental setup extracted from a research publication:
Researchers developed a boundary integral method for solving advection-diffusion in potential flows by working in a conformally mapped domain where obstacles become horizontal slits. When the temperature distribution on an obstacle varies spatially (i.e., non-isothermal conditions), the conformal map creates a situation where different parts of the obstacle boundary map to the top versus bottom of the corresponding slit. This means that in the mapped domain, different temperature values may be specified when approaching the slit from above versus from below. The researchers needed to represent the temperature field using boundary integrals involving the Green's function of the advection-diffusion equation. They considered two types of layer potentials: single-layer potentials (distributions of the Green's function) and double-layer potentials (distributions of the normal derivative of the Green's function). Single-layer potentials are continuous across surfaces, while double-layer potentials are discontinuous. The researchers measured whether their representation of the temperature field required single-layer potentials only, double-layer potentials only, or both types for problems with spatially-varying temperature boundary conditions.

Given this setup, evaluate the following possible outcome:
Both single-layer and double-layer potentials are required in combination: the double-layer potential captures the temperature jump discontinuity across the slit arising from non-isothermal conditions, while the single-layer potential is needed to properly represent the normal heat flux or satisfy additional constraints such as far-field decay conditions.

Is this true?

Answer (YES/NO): YES